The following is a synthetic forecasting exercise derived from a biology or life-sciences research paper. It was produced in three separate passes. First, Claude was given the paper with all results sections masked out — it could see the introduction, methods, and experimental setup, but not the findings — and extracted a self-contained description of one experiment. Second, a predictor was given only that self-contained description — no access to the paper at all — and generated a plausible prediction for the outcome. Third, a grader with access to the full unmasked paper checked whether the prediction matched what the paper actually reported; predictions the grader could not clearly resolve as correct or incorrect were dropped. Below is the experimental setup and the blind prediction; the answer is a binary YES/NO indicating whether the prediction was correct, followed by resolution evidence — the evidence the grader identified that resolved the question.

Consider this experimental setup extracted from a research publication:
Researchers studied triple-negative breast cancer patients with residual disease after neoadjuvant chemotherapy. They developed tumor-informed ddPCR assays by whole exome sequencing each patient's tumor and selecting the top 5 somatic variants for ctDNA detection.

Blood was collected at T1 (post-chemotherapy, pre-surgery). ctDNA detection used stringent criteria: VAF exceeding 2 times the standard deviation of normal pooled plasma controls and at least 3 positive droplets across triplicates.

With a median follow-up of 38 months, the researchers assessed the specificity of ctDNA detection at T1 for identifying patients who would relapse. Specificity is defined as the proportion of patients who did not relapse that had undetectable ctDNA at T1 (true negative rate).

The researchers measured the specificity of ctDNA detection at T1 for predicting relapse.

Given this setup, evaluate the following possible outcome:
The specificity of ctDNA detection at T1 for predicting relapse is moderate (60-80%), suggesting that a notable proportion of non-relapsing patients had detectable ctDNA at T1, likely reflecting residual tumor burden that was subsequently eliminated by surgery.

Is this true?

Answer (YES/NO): NO